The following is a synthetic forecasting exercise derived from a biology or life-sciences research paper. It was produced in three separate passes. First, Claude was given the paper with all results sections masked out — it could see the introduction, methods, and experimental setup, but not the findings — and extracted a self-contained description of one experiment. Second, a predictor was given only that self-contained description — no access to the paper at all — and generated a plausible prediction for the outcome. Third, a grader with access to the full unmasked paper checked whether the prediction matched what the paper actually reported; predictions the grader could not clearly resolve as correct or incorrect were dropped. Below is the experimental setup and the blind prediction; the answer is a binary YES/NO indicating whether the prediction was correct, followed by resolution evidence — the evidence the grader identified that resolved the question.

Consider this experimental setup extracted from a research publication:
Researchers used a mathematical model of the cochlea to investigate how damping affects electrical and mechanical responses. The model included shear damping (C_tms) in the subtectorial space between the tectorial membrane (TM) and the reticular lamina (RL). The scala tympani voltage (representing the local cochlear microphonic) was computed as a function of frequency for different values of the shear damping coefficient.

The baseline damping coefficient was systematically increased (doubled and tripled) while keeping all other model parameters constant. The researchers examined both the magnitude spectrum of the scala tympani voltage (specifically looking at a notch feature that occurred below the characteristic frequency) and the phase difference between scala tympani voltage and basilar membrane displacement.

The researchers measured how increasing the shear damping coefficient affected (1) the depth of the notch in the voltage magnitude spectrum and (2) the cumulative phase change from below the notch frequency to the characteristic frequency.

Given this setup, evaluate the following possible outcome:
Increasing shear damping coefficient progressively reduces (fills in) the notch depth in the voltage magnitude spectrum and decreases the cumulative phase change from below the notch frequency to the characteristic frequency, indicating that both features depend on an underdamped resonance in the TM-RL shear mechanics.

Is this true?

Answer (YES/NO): NO